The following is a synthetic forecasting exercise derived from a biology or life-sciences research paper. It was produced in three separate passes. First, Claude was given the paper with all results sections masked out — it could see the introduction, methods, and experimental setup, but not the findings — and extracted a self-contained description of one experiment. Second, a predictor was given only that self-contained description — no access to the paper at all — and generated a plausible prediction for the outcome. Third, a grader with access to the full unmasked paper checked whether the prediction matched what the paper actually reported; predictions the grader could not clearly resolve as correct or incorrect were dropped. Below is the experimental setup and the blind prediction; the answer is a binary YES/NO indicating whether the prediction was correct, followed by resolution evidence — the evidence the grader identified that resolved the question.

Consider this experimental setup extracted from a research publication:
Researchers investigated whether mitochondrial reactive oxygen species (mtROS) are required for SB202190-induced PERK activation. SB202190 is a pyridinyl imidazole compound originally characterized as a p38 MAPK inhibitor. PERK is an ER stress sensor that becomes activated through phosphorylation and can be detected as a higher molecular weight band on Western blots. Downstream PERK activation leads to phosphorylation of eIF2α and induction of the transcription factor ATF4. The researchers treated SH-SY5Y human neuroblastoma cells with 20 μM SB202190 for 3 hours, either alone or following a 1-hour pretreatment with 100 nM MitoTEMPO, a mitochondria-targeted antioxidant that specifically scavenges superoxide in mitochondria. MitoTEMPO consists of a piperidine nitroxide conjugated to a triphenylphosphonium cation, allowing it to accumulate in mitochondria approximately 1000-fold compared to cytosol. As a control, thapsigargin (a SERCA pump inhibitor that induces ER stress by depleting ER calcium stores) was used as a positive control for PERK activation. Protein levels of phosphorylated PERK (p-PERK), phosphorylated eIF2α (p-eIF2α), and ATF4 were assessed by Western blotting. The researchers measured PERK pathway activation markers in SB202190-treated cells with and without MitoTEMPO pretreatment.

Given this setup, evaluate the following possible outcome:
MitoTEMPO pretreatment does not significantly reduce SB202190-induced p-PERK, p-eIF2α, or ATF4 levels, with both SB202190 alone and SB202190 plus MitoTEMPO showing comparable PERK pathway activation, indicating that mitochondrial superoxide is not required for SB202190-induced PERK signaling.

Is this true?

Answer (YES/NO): NO